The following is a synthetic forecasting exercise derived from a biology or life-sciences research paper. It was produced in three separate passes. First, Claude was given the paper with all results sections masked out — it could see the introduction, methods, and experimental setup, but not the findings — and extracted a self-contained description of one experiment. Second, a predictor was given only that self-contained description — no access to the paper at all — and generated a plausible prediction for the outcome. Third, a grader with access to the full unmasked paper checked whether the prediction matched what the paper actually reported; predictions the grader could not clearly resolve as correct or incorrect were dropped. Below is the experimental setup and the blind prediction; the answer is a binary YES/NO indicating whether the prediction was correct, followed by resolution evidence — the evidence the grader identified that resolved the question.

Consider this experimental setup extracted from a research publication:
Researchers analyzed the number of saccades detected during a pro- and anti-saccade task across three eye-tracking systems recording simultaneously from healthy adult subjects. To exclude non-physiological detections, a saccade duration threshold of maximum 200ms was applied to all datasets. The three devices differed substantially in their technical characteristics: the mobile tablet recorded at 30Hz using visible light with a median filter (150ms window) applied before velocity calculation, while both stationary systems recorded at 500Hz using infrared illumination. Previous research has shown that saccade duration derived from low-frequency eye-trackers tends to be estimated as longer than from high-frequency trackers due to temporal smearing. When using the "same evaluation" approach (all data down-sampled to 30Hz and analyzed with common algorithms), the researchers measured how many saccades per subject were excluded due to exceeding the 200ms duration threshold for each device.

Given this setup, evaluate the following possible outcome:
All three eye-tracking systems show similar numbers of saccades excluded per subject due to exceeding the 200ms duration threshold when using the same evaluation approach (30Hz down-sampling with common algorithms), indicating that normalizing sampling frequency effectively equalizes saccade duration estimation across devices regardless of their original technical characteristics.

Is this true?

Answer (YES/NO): NO